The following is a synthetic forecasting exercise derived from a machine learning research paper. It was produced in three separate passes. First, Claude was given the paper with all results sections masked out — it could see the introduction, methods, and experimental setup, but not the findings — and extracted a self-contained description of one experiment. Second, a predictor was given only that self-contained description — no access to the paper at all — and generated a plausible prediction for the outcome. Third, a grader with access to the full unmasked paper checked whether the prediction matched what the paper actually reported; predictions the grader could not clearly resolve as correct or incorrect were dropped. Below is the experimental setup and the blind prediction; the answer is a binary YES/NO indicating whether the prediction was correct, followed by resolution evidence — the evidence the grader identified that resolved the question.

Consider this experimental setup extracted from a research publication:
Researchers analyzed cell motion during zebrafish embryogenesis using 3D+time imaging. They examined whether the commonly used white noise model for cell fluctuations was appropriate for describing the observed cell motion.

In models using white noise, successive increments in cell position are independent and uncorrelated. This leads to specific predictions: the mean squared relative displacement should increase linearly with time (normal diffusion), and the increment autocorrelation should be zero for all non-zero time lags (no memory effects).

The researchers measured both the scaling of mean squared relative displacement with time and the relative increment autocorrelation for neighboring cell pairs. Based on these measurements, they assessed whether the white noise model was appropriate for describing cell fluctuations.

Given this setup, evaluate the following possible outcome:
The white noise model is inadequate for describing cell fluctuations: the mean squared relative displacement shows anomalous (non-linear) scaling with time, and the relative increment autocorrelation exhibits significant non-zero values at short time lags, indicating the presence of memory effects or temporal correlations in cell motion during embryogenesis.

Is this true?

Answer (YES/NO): NO